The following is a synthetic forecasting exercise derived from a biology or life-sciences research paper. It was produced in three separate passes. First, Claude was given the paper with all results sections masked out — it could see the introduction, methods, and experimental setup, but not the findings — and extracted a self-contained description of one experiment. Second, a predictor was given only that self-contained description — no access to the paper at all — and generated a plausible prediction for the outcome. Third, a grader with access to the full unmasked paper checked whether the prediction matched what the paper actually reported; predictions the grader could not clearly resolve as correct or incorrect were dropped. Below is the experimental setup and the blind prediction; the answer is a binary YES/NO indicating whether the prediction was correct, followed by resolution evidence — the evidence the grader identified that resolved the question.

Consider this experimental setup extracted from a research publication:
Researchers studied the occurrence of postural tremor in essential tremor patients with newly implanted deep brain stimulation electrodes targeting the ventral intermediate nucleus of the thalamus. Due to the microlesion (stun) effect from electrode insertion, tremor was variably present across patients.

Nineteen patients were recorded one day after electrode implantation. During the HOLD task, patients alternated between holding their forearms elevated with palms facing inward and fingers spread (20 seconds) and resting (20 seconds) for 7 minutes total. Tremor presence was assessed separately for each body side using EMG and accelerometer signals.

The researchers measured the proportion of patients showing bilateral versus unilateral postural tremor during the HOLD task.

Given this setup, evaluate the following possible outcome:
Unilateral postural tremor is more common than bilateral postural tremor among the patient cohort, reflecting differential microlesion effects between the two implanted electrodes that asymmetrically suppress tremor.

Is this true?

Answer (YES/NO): NO